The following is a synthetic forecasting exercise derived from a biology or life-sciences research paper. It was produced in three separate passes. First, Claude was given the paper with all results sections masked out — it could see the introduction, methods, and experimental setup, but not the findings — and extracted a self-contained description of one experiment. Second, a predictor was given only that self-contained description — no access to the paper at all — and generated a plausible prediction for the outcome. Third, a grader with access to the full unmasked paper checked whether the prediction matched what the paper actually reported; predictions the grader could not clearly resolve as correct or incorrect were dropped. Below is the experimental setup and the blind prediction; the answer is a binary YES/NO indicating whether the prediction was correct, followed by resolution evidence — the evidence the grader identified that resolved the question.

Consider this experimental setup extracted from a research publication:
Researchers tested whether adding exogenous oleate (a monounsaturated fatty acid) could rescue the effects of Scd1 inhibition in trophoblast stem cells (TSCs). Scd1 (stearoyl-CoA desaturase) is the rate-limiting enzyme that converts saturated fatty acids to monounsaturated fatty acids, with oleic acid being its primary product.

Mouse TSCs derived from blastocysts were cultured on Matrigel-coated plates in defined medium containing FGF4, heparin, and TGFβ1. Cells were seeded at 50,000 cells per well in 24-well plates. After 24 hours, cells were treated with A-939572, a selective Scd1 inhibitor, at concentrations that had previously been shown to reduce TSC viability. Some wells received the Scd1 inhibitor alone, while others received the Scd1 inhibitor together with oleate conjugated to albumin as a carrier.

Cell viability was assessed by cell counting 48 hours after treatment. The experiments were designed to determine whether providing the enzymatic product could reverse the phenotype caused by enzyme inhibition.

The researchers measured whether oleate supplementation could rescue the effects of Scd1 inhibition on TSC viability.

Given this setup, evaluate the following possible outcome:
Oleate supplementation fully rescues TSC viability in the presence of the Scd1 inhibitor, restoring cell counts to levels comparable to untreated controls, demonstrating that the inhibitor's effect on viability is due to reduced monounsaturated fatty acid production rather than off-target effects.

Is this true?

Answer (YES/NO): NO